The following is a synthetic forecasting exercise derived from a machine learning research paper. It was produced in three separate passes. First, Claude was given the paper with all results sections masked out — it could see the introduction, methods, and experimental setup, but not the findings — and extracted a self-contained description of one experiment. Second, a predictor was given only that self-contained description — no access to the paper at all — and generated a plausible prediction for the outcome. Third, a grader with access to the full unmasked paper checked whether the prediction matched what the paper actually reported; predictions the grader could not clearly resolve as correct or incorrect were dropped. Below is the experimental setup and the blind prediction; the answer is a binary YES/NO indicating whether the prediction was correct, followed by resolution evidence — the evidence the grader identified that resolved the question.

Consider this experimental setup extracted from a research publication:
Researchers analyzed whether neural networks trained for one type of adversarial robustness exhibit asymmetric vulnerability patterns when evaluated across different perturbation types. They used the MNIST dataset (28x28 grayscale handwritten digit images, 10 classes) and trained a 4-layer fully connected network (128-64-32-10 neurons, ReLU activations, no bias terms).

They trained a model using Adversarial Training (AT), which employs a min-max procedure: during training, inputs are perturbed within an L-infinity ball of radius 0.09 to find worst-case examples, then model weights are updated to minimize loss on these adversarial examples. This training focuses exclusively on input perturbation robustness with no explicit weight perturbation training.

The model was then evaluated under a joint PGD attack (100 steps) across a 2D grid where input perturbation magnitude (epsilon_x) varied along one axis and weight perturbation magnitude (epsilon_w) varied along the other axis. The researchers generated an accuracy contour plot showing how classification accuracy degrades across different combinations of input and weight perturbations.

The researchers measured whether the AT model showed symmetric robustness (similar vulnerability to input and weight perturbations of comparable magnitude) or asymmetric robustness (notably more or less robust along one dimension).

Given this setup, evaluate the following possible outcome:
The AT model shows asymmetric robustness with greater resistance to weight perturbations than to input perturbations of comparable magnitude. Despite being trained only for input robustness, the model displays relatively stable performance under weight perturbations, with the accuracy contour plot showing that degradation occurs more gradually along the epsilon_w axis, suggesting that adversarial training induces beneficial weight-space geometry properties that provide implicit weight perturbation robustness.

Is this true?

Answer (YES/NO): NO